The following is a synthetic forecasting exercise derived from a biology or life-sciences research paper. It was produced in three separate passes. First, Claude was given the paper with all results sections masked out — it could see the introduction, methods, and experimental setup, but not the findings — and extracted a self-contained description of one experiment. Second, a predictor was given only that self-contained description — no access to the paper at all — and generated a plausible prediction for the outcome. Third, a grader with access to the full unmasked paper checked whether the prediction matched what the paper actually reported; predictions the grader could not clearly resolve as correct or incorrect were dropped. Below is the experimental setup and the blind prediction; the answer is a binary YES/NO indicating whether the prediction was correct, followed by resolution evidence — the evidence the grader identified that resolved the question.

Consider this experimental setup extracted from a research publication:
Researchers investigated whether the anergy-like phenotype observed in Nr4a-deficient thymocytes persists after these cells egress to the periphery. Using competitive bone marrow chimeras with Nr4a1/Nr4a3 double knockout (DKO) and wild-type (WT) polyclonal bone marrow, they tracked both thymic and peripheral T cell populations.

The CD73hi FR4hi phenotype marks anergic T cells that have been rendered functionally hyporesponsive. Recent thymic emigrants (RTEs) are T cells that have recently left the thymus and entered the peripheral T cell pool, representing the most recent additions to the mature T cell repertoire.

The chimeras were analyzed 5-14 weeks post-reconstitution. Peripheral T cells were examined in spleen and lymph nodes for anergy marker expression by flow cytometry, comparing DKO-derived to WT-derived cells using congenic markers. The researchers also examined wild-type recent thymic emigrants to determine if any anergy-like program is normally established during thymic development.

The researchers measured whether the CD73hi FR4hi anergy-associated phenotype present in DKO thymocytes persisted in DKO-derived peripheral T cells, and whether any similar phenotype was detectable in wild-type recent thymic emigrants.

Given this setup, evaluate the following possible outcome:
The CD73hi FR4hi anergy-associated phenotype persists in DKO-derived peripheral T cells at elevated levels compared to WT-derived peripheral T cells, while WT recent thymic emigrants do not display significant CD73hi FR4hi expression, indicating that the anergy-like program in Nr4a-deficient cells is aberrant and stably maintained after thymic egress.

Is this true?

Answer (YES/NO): NO